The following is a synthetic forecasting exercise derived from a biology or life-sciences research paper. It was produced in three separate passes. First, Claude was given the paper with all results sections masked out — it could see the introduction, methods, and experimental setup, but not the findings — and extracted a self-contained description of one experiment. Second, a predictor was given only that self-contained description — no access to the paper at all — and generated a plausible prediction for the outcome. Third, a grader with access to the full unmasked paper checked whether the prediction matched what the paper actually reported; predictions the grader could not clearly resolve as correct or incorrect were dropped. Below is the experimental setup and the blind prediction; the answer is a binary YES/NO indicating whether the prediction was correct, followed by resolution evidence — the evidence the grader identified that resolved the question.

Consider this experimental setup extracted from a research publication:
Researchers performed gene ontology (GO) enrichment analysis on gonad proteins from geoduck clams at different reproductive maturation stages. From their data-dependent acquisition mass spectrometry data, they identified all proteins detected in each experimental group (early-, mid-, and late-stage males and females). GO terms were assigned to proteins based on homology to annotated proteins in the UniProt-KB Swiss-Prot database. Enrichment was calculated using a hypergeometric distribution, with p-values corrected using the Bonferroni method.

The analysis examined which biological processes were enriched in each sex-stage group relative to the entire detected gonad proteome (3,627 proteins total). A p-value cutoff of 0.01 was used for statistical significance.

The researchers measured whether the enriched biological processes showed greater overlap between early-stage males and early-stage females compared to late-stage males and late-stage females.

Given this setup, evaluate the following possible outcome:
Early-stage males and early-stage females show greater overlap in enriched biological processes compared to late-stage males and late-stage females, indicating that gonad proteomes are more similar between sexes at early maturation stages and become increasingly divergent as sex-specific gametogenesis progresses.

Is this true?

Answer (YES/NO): YES